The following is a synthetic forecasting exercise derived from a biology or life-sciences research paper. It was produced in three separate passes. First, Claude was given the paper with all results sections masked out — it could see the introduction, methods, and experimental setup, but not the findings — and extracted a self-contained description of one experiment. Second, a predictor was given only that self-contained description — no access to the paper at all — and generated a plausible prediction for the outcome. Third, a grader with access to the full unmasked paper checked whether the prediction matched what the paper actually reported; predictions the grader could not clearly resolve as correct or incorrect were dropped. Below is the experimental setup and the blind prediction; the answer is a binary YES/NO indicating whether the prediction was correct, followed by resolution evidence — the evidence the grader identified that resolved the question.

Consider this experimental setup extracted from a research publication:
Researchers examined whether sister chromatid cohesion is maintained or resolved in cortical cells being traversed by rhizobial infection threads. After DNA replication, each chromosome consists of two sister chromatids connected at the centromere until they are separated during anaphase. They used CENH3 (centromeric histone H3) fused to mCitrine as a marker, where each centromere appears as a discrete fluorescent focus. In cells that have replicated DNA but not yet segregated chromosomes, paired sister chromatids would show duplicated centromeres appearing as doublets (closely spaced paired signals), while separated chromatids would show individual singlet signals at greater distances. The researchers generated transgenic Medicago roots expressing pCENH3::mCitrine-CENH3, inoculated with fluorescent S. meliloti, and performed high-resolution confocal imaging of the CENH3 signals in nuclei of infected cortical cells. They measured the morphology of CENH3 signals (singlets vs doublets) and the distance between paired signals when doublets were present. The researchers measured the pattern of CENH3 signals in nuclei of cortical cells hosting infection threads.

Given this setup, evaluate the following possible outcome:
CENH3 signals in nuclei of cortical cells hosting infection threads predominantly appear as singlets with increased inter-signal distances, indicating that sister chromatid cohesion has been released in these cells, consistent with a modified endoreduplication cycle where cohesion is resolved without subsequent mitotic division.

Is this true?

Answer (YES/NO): NO